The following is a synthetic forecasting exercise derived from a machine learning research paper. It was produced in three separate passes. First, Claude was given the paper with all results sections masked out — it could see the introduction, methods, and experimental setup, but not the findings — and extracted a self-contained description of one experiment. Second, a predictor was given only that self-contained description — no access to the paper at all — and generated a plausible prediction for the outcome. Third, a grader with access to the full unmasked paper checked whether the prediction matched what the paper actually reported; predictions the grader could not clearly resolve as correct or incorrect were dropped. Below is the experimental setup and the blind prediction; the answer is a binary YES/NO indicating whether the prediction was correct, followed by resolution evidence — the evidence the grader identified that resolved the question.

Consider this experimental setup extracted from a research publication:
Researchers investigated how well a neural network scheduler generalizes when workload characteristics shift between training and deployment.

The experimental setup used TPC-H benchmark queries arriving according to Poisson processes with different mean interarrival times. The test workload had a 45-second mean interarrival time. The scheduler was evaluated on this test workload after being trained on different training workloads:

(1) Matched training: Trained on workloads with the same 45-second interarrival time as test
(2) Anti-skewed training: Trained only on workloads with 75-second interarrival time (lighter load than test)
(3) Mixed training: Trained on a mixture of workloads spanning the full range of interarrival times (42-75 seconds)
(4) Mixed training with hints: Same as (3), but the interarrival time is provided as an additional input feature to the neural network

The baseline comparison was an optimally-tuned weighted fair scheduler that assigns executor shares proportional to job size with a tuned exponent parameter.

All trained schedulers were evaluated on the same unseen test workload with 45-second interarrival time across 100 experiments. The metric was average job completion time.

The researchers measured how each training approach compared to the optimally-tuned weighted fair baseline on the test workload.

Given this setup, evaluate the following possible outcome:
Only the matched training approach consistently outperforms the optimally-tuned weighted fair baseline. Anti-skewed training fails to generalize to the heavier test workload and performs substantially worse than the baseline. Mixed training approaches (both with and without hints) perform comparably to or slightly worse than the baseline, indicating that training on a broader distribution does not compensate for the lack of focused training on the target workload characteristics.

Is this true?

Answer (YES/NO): NO